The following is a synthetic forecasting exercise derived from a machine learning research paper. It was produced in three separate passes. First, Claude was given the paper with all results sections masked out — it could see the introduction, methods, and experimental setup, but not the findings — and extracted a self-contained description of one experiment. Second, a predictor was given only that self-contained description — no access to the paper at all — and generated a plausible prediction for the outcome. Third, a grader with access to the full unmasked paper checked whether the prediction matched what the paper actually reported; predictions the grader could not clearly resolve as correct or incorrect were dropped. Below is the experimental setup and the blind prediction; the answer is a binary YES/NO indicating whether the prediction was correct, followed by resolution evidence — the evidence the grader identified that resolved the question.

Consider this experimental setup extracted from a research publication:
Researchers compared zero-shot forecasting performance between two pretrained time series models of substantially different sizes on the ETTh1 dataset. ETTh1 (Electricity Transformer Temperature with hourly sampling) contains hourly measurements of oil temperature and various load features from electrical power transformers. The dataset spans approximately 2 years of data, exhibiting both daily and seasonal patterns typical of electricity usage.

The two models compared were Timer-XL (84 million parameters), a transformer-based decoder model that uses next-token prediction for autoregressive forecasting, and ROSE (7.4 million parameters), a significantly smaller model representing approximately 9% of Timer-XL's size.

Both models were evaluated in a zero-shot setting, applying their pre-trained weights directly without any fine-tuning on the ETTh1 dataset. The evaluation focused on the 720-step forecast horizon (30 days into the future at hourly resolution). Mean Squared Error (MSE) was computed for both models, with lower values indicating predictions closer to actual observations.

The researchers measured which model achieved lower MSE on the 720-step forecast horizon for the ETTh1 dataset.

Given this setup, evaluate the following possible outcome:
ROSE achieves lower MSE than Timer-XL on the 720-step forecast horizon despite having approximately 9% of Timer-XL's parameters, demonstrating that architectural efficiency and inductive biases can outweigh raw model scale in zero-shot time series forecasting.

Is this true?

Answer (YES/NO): YES